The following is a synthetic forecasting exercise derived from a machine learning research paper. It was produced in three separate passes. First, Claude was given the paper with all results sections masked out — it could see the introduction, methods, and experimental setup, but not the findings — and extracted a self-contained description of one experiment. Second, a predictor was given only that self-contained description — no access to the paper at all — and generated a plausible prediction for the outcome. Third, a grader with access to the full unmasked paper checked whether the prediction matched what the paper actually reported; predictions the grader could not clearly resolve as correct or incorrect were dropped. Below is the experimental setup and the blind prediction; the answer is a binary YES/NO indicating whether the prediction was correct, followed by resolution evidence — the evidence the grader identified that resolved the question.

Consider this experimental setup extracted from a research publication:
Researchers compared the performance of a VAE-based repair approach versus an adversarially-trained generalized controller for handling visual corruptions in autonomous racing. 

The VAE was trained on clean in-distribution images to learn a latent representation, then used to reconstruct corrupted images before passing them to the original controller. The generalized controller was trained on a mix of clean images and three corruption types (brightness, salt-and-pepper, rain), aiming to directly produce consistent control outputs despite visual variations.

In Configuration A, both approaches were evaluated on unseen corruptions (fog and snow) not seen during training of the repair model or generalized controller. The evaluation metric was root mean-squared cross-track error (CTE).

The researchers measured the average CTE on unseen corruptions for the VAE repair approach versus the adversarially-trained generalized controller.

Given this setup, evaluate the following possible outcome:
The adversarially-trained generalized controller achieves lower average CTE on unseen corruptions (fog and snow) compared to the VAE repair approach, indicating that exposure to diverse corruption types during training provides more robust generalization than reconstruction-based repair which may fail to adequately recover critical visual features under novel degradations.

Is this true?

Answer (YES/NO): NO